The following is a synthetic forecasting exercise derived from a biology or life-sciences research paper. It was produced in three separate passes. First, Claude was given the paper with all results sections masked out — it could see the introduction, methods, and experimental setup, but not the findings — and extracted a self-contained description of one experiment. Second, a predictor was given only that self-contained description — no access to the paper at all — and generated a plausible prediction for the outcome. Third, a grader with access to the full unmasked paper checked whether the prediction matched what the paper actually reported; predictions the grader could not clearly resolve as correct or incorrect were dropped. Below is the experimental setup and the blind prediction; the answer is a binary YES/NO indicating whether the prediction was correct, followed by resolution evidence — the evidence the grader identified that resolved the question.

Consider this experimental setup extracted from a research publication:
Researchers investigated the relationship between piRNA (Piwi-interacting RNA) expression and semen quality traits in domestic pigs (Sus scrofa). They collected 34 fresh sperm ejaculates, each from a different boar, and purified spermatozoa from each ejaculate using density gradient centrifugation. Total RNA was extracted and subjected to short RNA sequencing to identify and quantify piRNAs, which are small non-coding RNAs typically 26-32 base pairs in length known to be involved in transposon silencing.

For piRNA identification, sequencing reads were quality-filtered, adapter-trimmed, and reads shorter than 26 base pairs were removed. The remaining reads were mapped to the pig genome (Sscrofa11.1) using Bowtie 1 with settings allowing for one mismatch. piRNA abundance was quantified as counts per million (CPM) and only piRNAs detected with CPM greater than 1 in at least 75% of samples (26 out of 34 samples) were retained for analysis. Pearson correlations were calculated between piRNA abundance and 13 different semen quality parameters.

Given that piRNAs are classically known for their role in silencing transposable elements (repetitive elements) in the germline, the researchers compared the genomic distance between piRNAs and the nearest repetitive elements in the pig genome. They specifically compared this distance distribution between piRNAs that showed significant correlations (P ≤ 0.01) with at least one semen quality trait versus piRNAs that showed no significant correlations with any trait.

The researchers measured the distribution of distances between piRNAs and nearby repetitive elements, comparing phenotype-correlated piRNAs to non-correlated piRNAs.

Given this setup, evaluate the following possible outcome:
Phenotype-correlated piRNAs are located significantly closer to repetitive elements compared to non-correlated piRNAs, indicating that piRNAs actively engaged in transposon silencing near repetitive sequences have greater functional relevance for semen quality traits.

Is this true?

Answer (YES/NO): YES